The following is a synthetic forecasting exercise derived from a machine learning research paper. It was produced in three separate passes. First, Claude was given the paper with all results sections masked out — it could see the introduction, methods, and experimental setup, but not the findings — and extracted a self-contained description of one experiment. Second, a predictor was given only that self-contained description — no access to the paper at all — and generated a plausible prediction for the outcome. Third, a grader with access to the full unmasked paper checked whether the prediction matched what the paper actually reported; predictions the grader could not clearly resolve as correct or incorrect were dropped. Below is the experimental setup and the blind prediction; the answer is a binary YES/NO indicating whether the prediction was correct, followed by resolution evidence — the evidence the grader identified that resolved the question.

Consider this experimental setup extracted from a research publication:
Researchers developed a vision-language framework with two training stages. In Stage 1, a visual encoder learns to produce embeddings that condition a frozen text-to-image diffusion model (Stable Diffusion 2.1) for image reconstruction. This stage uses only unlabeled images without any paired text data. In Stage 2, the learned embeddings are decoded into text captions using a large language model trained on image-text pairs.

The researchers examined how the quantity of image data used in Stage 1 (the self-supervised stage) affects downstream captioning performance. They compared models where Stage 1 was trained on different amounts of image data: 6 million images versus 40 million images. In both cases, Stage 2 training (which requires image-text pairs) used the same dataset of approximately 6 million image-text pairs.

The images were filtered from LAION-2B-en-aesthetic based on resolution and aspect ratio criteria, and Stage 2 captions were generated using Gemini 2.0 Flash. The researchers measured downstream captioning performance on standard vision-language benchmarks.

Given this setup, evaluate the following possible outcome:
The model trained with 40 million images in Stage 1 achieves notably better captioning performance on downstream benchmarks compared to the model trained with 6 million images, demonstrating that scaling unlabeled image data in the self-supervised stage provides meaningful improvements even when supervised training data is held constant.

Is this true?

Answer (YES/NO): YES